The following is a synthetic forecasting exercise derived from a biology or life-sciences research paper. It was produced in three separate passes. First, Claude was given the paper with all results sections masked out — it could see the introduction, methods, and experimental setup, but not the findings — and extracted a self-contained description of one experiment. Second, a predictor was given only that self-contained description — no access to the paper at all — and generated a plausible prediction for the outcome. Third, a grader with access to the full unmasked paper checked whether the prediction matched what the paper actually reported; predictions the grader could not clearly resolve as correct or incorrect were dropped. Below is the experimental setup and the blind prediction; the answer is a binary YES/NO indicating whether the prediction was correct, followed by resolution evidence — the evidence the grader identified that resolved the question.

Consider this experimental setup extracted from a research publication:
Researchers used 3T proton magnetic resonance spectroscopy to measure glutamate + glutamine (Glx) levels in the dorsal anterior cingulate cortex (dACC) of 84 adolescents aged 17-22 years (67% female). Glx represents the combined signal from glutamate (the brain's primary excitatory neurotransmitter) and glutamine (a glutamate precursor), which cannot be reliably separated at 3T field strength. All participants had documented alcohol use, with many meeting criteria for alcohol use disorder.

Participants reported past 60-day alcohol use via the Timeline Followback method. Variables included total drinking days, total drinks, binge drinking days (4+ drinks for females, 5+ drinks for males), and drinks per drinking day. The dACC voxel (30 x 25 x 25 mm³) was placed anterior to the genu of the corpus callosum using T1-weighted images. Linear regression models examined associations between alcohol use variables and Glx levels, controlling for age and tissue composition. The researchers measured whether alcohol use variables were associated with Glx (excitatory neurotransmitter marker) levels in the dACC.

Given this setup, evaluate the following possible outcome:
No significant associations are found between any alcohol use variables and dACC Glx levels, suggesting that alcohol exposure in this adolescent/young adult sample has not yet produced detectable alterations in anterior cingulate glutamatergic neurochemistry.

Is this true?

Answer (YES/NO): YES